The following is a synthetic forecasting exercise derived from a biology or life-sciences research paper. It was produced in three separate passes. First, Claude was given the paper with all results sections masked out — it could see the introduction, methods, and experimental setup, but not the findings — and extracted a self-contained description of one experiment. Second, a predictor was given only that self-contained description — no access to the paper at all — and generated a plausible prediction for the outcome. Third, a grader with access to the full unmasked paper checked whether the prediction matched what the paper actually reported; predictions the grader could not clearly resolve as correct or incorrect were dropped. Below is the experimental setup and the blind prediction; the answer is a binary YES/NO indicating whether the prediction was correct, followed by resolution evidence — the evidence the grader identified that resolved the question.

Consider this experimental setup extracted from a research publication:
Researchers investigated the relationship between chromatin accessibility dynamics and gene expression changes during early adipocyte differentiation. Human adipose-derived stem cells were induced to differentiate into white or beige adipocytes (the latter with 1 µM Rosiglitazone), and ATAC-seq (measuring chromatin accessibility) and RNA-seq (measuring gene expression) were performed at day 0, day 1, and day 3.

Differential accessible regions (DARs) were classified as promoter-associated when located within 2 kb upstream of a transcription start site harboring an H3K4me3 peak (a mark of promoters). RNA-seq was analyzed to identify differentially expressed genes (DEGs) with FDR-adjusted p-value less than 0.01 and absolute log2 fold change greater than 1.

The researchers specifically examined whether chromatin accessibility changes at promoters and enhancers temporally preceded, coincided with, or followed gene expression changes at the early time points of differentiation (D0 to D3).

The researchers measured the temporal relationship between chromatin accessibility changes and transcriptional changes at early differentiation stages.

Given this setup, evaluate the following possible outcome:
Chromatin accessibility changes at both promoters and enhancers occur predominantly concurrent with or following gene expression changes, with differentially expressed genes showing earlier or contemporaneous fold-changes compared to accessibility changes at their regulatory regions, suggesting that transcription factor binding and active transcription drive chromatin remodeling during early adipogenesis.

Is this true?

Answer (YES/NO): YES